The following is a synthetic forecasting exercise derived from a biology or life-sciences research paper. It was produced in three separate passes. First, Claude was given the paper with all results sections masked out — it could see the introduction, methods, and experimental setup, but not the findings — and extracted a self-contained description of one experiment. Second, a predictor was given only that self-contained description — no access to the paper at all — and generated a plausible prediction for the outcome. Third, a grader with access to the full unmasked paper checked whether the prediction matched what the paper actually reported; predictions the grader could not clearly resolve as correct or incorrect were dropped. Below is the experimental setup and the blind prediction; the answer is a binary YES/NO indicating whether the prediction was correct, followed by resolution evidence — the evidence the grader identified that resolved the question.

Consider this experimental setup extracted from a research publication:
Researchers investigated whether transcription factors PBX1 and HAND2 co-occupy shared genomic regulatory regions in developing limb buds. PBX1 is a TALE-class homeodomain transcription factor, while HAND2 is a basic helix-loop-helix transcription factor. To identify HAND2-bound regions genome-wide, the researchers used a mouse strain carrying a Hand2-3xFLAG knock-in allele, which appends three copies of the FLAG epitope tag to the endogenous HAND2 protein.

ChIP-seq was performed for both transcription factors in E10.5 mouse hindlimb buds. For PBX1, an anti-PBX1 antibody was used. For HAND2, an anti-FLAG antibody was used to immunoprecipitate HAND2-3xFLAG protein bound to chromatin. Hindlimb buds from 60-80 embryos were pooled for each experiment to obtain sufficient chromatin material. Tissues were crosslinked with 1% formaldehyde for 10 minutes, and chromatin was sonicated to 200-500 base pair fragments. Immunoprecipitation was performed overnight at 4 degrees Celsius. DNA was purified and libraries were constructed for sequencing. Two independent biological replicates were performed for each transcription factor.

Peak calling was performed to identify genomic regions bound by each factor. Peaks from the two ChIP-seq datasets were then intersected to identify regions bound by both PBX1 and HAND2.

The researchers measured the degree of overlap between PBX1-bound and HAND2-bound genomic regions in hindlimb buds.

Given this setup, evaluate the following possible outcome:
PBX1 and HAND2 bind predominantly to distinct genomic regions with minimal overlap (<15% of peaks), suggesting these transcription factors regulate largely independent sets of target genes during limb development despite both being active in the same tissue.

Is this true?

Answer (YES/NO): NO